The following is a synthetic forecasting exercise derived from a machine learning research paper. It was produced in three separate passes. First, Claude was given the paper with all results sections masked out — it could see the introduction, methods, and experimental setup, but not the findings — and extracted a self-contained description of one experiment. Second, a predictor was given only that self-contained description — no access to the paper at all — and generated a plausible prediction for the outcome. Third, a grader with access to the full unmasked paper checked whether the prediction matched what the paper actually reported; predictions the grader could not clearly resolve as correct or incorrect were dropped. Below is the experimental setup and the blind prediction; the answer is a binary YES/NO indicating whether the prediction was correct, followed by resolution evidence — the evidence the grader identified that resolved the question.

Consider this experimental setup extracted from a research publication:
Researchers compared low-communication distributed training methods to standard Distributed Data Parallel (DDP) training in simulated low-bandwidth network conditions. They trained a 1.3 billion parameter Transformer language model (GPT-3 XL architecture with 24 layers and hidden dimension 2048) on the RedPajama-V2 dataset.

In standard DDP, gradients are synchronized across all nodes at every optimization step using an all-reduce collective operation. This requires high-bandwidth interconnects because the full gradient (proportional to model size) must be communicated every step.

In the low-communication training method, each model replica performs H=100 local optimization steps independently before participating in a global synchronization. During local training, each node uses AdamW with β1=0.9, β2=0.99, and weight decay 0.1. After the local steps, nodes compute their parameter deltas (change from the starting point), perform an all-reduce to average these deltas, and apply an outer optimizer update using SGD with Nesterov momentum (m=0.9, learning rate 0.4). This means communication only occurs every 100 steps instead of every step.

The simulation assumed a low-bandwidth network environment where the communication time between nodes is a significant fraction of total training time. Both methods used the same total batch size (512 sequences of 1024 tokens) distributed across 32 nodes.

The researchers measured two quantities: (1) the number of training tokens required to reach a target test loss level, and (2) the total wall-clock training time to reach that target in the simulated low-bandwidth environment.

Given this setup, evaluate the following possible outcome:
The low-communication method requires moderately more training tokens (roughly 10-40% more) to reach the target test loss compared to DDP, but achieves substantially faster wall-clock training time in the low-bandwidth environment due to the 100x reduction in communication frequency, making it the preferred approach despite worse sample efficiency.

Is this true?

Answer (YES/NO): NO